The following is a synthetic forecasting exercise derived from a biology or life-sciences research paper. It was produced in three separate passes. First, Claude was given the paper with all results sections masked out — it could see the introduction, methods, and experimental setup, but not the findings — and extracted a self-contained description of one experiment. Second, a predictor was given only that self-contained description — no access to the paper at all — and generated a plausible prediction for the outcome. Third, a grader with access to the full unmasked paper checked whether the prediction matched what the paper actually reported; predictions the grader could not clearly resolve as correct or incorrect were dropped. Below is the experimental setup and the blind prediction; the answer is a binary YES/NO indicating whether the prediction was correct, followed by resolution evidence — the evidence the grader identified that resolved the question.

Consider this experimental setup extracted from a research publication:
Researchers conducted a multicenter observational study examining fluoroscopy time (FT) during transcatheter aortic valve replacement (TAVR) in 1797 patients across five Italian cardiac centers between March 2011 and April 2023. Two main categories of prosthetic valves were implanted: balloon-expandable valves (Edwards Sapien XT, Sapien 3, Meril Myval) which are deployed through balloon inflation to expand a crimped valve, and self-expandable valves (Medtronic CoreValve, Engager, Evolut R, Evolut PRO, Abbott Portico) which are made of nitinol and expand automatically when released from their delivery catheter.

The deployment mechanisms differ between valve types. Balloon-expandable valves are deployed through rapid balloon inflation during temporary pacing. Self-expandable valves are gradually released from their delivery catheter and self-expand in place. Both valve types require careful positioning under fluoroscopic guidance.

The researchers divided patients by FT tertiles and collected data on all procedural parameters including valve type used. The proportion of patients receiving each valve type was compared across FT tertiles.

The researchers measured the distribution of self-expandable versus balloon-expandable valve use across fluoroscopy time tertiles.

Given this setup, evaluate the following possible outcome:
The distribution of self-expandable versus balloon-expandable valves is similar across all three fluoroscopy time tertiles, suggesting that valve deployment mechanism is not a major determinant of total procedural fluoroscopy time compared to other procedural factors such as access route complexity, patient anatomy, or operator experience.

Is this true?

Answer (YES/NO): NO